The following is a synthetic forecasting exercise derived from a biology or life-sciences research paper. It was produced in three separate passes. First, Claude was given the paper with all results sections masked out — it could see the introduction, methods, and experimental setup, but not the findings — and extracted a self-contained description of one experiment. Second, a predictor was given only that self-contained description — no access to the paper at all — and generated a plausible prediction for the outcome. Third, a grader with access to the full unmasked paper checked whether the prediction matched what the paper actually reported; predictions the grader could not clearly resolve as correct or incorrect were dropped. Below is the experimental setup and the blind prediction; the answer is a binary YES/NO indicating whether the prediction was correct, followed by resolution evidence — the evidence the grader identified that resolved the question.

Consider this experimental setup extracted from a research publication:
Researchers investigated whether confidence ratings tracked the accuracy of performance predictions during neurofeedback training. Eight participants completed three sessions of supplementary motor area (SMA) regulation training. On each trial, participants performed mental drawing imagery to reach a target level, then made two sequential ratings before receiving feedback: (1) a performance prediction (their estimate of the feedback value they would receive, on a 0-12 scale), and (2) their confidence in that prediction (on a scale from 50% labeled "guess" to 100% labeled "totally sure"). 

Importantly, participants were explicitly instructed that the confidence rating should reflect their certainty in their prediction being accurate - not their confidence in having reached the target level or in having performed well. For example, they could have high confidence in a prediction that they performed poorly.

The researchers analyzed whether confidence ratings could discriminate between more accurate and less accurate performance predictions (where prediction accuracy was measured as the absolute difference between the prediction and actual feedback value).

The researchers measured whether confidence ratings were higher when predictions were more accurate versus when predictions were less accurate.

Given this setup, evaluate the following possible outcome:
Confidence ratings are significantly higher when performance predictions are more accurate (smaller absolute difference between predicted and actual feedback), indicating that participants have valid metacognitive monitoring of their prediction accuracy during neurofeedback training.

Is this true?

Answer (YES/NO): NO